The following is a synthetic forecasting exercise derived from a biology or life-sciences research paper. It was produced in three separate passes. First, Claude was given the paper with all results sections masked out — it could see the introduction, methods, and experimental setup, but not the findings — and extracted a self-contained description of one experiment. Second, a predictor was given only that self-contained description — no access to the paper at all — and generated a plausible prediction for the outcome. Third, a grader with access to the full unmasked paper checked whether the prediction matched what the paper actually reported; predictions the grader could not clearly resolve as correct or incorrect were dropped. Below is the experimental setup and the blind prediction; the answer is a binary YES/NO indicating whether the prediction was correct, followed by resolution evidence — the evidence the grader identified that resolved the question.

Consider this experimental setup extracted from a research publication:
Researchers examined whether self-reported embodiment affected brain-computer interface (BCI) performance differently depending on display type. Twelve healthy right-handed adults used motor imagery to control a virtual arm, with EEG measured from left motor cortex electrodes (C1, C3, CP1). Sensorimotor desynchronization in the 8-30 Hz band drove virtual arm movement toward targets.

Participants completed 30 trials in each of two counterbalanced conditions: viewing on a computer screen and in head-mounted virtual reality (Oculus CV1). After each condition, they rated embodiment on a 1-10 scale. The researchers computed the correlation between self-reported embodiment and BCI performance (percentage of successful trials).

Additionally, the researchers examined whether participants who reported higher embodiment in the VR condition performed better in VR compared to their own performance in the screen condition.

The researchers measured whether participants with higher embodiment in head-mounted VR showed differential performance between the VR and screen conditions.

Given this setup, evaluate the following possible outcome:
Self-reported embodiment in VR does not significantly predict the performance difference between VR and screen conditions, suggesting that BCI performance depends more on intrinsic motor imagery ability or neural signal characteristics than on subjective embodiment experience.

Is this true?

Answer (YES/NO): NO